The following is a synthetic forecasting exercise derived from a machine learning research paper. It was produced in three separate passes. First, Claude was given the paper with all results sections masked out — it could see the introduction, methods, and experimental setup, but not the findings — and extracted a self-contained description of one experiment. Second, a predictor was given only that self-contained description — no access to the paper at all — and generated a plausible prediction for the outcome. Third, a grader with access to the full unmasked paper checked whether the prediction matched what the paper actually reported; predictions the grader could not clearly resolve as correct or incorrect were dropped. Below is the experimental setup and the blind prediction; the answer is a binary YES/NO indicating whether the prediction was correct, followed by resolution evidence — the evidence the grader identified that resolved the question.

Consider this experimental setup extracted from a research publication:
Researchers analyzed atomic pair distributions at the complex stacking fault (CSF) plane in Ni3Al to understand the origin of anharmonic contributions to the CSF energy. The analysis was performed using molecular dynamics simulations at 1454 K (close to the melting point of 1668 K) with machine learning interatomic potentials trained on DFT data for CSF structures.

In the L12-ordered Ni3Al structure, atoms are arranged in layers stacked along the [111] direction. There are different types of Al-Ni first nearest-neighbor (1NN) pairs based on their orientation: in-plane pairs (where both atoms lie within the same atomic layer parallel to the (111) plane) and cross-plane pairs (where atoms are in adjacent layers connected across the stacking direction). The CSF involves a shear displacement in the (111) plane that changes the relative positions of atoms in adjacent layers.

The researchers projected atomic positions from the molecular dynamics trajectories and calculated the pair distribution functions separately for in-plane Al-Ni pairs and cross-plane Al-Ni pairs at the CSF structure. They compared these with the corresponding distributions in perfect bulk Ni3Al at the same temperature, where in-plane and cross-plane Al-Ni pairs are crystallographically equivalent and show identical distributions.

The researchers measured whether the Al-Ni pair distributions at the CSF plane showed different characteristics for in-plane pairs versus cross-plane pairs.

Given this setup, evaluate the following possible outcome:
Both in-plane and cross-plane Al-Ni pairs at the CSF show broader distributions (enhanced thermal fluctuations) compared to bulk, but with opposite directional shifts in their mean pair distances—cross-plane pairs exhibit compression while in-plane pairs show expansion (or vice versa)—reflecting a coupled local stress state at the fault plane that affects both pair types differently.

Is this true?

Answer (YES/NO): NO